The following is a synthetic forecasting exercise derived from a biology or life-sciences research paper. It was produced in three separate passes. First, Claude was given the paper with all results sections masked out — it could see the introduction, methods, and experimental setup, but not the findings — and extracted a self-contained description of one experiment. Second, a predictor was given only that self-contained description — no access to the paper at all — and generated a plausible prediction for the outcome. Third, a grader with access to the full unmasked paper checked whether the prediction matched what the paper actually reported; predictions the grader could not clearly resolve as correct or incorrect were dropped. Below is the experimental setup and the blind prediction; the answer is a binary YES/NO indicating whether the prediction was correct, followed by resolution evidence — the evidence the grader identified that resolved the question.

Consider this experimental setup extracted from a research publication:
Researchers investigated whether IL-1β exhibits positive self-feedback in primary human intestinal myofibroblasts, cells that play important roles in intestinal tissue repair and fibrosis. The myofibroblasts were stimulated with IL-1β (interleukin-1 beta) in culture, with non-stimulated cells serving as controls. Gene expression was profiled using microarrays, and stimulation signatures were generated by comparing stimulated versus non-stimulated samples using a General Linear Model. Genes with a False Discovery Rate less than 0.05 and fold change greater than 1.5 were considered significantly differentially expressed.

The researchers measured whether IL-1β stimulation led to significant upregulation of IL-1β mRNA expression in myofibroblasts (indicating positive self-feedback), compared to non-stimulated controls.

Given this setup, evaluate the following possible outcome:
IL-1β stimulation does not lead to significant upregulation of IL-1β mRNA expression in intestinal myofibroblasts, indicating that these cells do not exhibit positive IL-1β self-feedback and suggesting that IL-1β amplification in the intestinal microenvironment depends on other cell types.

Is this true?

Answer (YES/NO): NO